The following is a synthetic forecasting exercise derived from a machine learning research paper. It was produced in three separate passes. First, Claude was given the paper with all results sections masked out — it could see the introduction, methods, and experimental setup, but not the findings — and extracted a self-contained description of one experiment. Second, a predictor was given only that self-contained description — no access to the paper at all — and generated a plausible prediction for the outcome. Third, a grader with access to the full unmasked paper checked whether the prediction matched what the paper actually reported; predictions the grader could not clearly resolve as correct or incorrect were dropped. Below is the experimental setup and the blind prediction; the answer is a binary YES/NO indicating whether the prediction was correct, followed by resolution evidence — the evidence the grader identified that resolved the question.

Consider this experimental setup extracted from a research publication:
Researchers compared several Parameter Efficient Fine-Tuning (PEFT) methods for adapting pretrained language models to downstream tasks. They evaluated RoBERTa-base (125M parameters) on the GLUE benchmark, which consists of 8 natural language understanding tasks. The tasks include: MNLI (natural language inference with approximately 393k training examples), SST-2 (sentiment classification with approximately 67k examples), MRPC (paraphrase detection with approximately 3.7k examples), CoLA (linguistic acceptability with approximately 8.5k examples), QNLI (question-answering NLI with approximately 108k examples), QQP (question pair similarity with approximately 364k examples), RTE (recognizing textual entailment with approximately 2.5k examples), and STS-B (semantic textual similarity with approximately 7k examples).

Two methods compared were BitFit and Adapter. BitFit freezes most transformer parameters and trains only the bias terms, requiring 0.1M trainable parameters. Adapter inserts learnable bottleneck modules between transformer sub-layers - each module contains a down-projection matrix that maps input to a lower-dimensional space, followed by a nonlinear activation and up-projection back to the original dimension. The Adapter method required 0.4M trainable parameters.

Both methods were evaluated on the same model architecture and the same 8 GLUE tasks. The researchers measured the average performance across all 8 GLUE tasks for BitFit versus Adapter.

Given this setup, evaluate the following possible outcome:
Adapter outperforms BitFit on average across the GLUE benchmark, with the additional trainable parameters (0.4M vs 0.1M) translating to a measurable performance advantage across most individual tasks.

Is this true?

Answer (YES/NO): YES